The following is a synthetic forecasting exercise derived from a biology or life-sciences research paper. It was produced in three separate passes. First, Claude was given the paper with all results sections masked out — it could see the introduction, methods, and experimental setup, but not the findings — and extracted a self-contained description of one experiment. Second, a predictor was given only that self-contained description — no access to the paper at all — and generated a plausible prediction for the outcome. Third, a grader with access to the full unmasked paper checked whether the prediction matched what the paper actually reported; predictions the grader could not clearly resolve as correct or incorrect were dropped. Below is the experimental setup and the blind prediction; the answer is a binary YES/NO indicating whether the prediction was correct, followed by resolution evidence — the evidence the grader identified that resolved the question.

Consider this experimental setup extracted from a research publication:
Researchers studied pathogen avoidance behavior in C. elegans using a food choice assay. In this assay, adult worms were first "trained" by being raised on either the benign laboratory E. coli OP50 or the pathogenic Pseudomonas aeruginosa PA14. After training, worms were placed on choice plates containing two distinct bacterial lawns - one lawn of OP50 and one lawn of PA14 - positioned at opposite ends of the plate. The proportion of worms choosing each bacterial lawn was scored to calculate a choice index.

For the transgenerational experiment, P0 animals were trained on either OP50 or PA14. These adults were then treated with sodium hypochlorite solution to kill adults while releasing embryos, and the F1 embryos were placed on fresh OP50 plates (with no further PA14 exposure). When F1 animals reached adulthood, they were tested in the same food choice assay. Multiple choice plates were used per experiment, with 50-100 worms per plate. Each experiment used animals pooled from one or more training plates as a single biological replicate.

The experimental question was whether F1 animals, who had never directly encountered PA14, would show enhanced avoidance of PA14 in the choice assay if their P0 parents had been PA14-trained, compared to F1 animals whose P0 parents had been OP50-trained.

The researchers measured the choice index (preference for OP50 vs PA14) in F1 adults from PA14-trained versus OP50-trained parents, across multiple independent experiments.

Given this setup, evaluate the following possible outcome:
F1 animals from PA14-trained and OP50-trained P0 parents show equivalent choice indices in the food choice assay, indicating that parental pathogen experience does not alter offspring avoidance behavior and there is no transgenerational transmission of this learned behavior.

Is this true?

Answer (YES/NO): NO